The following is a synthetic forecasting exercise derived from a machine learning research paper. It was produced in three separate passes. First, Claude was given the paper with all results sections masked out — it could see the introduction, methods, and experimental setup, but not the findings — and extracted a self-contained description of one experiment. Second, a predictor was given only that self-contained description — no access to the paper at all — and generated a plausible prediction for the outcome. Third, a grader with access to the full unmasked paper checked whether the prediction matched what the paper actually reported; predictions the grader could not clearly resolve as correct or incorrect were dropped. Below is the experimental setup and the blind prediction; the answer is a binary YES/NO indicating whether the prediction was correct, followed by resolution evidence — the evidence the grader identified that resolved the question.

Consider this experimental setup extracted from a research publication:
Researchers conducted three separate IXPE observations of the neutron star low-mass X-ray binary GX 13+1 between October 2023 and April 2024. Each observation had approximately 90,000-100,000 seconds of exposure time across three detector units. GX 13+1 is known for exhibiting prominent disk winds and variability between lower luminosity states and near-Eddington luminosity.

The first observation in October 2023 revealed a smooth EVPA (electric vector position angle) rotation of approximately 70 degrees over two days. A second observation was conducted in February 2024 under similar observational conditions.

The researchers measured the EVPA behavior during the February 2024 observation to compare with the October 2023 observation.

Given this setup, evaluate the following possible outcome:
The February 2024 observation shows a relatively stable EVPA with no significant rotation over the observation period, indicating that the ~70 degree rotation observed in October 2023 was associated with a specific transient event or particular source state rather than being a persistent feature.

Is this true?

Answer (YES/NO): YES